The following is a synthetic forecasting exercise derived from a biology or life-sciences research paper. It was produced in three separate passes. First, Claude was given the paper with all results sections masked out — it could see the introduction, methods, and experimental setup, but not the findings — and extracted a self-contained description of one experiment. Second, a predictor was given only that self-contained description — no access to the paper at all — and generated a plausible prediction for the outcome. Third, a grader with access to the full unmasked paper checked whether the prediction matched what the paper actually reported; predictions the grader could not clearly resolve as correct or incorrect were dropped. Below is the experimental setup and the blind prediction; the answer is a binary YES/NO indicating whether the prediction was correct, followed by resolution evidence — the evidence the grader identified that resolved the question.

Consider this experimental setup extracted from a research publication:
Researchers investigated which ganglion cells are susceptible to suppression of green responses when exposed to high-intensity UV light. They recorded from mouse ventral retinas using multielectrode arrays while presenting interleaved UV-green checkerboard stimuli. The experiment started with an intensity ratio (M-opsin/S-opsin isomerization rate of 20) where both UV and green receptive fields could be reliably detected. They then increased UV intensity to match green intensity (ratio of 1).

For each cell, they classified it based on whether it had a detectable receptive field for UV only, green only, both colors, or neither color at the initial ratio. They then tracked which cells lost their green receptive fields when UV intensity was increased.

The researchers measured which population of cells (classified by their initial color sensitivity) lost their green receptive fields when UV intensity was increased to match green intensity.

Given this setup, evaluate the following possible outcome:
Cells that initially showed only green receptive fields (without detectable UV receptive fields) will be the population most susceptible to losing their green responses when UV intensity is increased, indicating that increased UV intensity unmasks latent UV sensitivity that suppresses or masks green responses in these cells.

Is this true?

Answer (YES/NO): NO